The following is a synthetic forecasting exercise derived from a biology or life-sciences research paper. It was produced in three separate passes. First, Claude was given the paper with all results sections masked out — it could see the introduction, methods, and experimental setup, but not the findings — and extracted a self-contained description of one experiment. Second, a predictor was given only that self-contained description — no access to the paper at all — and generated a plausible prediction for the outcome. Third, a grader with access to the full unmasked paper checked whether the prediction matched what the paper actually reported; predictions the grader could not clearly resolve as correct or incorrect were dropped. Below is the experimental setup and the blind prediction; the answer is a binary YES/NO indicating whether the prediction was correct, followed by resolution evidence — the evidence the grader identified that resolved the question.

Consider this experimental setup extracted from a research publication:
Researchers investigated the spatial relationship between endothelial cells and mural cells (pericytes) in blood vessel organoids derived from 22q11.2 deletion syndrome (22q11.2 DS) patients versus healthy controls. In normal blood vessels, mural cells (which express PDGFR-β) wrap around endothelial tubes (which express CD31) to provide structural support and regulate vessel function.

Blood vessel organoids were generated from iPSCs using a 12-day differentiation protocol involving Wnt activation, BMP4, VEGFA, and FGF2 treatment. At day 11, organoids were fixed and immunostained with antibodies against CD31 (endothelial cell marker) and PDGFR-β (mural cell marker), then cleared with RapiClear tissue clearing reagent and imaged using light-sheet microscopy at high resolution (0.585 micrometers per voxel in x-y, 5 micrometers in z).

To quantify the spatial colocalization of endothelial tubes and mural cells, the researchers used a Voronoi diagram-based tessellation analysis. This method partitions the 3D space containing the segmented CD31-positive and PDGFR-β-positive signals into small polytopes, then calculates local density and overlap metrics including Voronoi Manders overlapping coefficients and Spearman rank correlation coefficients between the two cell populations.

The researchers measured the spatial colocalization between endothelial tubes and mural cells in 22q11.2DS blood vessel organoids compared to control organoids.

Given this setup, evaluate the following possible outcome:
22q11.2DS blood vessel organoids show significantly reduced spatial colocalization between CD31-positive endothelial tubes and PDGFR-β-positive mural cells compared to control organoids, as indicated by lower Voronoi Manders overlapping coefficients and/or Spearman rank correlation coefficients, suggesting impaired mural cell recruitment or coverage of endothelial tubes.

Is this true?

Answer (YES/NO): YES